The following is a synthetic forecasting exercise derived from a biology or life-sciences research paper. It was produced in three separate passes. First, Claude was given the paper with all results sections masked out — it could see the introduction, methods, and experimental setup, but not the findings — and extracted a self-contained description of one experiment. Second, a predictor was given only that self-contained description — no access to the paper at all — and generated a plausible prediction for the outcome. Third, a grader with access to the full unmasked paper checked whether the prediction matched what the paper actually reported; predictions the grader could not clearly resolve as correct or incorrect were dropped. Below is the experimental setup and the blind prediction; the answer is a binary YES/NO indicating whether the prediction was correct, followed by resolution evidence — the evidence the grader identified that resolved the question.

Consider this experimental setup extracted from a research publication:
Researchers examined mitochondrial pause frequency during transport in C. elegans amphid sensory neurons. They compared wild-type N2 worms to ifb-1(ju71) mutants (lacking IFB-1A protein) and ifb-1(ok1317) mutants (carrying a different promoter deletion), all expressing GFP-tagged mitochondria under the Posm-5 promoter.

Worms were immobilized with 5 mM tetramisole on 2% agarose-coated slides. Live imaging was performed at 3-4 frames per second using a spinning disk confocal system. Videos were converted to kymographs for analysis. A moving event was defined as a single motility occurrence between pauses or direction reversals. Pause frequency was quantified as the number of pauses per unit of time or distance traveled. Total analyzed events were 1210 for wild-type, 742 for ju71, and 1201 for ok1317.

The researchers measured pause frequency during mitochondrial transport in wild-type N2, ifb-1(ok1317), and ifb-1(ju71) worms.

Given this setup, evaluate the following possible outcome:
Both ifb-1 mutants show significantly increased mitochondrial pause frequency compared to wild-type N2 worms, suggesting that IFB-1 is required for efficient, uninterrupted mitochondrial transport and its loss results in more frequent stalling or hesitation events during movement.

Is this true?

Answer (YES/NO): NO